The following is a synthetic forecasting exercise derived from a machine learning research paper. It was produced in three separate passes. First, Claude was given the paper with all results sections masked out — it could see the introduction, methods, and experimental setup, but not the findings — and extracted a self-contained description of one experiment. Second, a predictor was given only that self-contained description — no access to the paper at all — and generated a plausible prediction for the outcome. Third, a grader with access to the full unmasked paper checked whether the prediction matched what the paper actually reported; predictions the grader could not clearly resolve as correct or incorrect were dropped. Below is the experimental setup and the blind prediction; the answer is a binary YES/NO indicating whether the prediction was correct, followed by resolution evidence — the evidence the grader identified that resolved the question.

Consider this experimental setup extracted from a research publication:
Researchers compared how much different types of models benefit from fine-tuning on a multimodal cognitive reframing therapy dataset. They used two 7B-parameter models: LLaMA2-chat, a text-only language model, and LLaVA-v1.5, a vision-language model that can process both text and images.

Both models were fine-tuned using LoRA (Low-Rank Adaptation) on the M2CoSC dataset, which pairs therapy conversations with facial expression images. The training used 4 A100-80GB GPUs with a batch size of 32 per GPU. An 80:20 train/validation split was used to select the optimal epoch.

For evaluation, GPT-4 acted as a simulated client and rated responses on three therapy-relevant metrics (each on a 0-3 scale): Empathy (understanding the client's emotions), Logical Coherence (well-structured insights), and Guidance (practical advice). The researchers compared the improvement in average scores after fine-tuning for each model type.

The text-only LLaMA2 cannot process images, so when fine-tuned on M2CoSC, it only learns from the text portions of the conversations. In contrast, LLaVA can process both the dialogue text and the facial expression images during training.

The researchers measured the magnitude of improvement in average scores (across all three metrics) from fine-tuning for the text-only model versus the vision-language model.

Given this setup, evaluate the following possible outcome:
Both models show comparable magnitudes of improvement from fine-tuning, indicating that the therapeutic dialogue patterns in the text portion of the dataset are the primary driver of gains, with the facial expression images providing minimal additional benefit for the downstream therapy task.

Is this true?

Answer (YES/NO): NO